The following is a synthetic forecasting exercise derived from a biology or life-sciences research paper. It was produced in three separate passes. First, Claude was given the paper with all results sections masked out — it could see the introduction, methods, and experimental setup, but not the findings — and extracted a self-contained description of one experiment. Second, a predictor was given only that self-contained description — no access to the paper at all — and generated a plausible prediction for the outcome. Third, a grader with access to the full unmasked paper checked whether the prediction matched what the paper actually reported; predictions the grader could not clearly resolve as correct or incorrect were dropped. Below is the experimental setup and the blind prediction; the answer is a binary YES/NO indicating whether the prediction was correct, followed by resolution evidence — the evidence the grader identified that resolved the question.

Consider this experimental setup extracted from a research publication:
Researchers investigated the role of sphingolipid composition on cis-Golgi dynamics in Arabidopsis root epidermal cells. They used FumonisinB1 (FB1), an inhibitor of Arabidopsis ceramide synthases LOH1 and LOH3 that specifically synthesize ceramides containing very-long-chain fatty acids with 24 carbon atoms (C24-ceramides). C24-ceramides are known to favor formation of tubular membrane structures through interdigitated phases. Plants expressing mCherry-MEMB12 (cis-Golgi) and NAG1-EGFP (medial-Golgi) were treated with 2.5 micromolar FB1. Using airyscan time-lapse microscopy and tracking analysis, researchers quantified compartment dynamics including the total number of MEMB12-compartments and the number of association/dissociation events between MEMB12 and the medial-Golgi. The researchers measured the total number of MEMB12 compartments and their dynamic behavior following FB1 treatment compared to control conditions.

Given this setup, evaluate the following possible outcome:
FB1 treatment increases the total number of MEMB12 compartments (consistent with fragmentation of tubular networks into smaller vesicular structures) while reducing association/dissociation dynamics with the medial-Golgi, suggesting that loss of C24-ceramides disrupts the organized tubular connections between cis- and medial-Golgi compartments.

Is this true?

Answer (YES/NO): NO